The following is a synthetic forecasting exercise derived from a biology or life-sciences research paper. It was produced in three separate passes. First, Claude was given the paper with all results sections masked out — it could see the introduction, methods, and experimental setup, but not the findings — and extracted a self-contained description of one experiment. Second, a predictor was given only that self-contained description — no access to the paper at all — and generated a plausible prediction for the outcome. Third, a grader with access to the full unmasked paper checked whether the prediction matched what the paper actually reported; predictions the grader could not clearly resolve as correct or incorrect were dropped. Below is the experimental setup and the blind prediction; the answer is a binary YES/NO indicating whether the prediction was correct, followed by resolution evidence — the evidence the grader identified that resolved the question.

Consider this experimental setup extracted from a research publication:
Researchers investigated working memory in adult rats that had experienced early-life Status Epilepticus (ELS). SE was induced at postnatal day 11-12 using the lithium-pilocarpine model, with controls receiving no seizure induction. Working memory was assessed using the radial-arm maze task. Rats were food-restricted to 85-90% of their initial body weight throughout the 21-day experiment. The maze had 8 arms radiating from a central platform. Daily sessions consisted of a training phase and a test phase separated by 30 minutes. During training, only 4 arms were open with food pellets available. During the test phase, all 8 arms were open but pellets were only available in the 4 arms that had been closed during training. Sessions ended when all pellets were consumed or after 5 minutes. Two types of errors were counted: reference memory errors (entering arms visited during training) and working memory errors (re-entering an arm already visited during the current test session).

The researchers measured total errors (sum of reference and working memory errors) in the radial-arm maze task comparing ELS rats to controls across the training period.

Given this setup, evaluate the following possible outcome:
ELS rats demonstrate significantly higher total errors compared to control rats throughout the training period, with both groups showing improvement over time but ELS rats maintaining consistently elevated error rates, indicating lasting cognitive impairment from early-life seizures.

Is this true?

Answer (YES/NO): NO